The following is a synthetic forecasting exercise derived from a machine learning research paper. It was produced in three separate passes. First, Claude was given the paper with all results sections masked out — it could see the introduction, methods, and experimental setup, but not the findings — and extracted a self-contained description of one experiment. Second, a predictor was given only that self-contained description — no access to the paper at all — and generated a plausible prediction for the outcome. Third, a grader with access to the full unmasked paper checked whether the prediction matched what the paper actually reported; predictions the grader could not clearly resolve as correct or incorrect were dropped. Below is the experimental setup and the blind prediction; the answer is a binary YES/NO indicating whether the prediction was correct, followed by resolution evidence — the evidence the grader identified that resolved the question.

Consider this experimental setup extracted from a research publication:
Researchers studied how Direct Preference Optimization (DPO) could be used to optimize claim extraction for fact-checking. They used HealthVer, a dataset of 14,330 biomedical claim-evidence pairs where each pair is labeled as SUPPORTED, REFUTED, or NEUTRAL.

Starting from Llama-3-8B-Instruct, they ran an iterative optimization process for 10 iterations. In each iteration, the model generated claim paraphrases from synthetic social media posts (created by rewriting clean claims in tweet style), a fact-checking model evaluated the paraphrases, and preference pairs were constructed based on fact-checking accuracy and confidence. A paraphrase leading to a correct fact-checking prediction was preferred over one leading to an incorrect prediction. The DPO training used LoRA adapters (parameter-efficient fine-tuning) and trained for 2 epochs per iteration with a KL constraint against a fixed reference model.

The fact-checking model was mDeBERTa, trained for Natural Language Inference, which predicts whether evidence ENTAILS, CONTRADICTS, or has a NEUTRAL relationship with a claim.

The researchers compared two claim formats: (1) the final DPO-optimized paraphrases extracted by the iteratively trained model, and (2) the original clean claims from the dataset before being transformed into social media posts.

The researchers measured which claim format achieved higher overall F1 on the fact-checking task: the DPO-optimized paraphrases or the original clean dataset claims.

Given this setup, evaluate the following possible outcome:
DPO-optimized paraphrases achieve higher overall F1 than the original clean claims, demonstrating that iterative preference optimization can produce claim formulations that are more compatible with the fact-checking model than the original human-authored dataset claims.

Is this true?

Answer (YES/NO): NO